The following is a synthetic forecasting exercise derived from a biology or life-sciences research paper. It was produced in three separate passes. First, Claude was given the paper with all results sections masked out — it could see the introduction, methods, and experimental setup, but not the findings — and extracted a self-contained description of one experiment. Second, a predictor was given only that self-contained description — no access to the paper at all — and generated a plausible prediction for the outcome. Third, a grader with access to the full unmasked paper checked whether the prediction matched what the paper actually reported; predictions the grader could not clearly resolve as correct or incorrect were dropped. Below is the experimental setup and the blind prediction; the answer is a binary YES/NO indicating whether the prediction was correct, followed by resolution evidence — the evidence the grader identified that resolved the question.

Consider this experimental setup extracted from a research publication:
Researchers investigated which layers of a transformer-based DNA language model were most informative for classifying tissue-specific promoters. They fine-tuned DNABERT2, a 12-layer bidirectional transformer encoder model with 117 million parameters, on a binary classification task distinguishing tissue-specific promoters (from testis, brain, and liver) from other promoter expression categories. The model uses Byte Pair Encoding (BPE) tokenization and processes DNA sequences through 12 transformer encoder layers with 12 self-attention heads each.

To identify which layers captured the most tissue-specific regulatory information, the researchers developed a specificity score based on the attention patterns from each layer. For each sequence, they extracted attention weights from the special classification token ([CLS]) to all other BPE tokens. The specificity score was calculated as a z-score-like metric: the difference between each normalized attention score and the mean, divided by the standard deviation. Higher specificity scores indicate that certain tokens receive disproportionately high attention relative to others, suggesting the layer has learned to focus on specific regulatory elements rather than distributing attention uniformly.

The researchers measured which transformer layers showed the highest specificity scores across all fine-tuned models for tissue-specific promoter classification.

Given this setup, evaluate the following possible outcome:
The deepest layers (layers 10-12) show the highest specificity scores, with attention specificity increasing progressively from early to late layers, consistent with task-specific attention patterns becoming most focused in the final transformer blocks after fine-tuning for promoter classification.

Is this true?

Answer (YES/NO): NO